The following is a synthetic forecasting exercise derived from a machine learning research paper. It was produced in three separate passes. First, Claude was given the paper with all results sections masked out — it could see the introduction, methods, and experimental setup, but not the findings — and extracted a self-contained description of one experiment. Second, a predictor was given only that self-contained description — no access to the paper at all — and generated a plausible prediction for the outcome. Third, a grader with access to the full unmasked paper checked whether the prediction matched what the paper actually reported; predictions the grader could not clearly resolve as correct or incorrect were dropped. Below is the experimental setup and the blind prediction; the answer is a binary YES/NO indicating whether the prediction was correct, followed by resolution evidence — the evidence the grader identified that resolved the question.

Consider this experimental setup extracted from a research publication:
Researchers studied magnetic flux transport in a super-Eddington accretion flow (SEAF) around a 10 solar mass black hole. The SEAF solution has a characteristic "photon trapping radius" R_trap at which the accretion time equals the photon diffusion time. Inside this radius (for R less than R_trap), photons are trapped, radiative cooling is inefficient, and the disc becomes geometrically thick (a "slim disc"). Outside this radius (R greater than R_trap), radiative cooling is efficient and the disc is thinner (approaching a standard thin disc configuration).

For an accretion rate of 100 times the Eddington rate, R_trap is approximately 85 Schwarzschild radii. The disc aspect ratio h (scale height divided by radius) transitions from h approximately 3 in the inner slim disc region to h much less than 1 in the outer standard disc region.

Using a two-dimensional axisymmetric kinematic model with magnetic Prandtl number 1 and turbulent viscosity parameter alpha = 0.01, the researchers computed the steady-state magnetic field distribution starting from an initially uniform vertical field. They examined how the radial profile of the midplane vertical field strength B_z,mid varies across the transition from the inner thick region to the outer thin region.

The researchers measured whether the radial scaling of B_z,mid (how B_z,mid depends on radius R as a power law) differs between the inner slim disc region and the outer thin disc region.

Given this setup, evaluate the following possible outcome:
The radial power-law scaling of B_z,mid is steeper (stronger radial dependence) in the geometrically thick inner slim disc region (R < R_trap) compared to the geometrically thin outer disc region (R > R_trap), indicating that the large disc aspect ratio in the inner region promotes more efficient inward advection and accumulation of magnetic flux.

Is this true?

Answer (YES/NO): NO